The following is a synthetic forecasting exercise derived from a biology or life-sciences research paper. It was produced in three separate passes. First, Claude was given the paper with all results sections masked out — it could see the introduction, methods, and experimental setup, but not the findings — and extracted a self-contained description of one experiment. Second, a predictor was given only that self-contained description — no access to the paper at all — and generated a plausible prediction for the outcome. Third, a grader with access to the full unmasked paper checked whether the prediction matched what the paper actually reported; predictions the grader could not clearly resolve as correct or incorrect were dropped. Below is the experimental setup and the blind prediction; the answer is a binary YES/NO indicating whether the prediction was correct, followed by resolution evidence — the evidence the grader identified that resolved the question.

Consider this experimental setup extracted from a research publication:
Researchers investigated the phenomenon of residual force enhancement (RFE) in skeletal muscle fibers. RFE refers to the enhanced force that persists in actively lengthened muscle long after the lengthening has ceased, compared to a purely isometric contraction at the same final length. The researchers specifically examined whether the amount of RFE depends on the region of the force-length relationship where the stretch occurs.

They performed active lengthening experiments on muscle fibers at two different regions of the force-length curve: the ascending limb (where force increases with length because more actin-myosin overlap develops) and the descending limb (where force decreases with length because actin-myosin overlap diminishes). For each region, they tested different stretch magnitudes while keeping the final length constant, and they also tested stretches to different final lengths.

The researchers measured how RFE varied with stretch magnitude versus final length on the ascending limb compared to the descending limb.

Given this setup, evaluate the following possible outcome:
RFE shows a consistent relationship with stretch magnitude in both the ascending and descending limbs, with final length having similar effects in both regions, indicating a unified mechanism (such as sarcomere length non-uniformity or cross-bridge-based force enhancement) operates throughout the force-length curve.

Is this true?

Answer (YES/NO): NO